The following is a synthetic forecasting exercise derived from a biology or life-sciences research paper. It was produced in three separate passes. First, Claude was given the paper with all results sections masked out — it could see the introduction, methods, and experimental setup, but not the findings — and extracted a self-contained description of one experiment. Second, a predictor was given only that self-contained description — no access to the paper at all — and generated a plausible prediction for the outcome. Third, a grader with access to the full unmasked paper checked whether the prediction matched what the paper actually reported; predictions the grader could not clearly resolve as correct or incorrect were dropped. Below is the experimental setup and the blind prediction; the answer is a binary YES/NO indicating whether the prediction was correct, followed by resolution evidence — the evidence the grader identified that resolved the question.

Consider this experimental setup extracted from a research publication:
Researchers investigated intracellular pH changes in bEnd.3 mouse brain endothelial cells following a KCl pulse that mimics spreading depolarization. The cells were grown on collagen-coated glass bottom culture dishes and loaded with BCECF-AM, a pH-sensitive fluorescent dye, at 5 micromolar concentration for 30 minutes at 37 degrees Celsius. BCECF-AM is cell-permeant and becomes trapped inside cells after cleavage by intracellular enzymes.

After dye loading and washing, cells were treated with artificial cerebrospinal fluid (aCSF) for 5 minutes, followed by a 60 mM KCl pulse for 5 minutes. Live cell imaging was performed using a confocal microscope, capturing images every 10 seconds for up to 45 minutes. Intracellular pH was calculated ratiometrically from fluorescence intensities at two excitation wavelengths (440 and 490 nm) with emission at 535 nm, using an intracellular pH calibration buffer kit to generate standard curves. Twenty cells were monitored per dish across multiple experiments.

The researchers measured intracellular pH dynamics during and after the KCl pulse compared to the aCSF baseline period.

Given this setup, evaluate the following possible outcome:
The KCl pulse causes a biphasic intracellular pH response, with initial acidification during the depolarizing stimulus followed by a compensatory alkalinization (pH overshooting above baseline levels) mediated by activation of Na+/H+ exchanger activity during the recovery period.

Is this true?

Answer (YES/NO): NO